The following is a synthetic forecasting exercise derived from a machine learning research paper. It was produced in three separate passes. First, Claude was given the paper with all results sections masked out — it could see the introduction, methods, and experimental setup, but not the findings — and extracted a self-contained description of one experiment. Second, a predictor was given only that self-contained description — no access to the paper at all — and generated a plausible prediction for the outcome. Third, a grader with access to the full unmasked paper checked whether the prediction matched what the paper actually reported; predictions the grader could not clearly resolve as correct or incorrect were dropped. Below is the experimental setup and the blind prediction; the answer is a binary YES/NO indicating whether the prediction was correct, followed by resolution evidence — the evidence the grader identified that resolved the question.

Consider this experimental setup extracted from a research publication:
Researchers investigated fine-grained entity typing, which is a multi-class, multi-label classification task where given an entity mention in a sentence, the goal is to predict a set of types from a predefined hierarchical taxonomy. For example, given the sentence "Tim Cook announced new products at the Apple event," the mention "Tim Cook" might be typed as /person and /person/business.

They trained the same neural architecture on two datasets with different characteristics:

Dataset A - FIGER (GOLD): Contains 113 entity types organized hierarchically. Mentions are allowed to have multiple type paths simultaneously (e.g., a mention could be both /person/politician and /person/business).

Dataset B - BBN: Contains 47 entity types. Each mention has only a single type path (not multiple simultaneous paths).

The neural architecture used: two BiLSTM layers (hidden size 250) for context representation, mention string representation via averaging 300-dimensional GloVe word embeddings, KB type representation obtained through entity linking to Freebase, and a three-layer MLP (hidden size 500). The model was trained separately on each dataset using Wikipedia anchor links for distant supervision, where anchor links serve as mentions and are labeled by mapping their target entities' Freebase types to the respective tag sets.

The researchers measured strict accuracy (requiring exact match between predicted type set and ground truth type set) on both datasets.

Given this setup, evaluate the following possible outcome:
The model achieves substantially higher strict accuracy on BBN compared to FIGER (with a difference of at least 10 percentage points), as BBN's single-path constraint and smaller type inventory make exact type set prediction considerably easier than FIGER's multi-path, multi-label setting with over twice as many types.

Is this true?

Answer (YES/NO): NO